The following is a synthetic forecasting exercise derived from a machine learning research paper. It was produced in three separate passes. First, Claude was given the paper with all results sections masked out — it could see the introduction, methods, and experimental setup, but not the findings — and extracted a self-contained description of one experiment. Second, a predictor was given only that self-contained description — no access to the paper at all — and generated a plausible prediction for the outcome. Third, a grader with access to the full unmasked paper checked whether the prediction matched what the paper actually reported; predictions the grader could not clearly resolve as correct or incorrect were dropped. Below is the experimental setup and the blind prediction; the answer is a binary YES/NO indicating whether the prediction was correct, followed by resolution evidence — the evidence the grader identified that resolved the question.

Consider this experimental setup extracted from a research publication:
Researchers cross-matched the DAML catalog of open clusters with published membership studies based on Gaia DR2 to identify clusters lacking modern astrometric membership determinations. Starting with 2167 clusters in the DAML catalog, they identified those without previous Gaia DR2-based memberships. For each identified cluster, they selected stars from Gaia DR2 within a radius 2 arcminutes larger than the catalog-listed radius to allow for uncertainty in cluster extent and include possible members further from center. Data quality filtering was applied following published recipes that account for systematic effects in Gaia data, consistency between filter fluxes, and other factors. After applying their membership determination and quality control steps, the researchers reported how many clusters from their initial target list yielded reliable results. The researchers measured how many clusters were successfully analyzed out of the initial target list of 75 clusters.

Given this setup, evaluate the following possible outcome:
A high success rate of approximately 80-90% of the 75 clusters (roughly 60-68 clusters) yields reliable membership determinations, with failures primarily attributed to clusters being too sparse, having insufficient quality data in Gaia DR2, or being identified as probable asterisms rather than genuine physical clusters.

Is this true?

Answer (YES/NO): NO